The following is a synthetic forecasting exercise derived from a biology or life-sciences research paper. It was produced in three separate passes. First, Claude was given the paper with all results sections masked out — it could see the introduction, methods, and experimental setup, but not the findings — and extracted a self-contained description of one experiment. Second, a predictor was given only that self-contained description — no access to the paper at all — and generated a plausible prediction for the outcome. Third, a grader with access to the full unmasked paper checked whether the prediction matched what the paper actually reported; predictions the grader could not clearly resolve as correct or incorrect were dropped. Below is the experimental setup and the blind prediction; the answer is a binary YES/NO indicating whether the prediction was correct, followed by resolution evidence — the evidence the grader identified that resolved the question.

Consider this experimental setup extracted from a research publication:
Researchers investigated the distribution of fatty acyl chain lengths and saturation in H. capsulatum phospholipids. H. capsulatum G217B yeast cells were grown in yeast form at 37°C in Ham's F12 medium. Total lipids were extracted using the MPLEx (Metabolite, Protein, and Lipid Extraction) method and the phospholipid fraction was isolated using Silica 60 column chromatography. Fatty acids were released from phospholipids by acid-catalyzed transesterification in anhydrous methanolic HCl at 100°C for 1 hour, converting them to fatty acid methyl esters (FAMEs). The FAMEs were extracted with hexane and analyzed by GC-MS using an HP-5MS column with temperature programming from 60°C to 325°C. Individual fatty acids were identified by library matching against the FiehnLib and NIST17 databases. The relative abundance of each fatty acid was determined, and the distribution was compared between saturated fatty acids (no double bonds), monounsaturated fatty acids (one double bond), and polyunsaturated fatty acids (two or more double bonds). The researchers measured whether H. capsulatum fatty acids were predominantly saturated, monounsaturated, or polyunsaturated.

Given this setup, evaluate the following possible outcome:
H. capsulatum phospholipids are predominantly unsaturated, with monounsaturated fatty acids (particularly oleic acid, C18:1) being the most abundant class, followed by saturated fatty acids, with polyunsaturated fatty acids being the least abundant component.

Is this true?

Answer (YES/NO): NO